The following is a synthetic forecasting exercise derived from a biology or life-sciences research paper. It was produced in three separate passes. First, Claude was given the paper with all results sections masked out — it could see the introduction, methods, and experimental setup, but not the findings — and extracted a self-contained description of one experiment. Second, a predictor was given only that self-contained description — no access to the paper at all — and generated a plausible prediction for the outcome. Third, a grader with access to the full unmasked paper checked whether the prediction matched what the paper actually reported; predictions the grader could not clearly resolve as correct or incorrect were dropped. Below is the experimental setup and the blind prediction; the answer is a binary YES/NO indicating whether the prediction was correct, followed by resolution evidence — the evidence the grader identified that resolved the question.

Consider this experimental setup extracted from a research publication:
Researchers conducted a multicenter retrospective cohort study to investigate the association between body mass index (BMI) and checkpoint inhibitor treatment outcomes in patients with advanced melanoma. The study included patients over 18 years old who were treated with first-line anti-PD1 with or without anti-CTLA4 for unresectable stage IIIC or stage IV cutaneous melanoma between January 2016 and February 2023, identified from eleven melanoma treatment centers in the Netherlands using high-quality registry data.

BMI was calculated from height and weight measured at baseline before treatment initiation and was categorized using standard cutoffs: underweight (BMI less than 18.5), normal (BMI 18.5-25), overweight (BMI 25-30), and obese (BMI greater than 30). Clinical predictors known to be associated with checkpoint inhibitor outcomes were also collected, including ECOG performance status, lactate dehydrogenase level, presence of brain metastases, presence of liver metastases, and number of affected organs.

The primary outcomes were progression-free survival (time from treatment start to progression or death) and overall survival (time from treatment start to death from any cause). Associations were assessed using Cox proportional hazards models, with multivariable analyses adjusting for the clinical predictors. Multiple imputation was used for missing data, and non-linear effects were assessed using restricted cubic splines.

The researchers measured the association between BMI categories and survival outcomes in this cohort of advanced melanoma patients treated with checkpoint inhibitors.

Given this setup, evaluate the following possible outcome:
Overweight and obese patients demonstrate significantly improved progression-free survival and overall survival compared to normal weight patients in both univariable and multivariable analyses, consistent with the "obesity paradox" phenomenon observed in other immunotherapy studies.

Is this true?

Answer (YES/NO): NO